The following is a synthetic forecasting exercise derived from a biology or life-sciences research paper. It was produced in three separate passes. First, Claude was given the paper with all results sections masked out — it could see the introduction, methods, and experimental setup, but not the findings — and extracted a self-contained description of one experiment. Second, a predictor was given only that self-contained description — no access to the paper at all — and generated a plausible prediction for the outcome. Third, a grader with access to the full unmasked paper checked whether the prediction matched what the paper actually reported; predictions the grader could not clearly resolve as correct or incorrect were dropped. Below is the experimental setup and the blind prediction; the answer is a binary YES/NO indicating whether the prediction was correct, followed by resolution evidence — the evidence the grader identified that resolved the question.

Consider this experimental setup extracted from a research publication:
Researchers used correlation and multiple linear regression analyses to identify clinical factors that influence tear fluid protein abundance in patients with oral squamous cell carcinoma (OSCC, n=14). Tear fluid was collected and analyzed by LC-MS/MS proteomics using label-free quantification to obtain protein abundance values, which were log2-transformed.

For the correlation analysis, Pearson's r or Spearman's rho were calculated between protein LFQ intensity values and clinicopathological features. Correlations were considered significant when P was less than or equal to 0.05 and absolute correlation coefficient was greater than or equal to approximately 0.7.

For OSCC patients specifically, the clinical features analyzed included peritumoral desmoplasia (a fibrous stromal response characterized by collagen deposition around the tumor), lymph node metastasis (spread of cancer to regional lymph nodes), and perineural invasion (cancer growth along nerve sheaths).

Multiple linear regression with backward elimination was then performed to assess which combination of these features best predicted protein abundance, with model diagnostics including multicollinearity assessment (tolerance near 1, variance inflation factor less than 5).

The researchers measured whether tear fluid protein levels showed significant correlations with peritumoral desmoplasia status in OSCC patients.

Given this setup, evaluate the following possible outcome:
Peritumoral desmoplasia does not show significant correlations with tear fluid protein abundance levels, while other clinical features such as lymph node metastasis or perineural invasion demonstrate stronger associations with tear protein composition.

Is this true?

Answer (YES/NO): NO